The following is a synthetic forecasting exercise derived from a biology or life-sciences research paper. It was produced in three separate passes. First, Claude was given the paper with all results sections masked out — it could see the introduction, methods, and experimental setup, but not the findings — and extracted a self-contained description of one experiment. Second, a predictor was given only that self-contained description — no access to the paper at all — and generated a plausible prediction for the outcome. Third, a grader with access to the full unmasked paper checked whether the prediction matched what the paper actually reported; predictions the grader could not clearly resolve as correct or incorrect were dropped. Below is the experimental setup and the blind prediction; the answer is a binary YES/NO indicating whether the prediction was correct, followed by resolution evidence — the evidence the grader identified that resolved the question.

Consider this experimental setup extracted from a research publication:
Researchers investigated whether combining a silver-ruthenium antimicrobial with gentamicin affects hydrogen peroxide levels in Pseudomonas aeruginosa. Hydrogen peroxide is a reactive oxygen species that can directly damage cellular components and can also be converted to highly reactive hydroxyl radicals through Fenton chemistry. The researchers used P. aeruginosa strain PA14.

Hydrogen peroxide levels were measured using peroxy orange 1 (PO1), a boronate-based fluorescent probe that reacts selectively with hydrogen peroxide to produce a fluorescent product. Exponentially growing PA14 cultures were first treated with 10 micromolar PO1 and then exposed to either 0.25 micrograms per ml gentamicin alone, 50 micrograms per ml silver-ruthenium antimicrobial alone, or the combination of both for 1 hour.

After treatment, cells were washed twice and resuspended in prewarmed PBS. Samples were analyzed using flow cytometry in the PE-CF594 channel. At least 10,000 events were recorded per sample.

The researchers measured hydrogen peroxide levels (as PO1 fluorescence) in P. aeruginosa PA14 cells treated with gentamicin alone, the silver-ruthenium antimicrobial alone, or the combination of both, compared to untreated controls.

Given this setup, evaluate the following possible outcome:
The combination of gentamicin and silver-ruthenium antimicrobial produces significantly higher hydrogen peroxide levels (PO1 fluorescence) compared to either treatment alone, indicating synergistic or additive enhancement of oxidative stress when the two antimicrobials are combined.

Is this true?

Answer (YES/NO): YES